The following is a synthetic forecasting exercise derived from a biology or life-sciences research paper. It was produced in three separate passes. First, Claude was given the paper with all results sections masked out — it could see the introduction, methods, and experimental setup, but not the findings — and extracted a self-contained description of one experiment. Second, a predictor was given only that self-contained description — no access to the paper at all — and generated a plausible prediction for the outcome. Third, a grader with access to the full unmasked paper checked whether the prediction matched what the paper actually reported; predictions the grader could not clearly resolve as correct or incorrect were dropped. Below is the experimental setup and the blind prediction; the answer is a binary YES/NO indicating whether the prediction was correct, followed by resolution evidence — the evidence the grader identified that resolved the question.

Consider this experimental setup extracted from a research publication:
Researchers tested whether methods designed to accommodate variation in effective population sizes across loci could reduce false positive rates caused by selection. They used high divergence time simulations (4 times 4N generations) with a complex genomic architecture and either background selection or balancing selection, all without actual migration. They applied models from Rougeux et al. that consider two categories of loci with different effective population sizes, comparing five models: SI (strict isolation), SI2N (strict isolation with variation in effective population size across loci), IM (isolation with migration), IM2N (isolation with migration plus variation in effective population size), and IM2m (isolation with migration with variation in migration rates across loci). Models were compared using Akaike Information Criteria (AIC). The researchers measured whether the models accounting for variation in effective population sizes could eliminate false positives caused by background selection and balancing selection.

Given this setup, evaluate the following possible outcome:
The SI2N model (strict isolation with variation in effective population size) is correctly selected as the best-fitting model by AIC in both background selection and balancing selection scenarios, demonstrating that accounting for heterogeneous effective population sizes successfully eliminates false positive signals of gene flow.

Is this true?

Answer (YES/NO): NO